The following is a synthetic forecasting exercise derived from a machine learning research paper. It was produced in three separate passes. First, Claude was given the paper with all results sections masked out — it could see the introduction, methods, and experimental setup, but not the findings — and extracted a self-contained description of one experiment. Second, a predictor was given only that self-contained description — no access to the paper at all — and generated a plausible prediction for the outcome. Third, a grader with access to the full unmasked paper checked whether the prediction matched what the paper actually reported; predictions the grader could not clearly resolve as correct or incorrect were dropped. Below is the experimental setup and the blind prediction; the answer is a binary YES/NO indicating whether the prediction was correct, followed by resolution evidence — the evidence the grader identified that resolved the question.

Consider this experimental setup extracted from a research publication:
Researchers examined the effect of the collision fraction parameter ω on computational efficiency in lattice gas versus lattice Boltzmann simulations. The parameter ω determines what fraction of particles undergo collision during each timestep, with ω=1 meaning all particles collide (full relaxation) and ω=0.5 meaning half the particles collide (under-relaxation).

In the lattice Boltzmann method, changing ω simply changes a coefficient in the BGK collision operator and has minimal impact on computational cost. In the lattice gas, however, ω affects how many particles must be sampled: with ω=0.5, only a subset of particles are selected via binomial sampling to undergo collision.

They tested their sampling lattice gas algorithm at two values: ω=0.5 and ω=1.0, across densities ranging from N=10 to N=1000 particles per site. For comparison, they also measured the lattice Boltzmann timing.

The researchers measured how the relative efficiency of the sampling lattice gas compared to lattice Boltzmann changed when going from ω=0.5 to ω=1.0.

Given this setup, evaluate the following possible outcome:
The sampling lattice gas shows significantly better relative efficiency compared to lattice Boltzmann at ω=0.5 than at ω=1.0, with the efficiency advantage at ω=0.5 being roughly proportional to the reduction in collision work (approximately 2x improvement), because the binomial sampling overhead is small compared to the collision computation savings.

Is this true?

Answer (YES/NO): NO